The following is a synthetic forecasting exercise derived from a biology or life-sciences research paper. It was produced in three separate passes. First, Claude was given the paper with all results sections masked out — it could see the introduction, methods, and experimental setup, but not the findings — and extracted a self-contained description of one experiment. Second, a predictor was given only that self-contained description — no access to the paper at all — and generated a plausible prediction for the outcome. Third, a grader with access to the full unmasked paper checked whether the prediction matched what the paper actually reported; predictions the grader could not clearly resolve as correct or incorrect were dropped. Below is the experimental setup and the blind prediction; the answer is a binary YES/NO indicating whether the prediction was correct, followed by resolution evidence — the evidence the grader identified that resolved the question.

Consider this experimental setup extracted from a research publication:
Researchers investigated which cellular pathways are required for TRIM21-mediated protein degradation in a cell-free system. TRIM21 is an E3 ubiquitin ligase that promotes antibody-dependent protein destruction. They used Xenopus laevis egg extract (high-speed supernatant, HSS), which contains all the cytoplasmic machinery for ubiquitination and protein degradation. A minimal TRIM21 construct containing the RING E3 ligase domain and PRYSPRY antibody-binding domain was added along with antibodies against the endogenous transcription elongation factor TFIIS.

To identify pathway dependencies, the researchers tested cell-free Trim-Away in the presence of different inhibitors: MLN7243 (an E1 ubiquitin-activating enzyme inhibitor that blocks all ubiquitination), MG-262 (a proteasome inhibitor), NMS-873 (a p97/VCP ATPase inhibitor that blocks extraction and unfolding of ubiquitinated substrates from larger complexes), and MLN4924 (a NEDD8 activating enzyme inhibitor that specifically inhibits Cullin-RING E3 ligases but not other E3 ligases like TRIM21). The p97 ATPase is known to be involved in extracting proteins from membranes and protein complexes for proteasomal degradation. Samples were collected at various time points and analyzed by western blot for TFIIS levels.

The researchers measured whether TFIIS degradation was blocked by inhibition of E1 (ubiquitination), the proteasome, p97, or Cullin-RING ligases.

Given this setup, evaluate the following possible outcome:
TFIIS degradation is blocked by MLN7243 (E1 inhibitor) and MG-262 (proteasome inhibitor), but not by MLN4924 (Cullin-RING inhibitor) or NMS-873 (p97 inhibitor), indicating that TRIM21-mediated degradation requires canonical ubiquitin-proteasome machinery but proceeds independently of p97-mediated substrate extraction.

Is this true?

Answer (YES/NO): NO